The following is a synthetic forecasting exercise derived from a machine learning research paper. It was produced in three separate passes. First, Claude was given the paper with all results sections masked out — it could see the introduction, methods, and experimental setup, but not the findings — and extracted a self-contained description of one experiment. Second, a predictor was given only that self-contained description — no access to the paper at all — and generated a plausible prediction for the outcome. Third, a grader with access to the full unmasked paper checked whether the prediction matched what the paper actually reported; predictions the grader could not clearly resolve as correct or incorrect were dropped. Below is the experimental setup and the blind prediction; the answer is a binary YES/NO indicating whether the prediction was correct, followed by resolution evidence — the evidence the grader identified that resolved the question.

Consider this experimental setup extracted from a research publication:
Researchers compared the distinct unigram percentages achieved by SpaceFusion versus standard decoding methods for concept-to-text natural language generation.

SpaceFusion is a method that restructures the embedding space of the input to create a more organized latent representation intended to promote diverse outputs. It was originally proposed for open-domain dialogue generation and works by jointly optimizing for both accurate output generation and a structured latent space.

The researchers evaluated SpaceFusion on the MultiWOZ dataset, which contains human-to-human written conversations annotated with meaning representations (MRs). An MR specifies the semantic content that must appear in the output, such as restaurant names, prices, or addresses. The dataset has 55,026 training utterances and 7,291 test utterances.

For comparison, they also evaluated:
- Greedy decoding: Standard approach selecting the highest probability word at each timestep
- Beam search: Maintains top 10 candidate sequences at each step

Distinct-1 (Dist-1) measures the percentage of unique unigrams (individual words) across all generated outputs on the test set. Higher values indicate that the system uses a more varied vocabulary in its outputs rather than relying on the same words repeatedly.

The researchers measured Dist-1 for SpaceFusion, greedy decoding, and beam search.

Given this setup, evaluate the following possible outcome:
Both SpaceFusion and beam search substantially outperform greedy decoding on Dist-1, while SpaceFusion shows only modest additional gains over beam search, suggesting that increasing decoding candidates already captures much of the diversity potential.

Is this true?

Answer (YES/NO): NO